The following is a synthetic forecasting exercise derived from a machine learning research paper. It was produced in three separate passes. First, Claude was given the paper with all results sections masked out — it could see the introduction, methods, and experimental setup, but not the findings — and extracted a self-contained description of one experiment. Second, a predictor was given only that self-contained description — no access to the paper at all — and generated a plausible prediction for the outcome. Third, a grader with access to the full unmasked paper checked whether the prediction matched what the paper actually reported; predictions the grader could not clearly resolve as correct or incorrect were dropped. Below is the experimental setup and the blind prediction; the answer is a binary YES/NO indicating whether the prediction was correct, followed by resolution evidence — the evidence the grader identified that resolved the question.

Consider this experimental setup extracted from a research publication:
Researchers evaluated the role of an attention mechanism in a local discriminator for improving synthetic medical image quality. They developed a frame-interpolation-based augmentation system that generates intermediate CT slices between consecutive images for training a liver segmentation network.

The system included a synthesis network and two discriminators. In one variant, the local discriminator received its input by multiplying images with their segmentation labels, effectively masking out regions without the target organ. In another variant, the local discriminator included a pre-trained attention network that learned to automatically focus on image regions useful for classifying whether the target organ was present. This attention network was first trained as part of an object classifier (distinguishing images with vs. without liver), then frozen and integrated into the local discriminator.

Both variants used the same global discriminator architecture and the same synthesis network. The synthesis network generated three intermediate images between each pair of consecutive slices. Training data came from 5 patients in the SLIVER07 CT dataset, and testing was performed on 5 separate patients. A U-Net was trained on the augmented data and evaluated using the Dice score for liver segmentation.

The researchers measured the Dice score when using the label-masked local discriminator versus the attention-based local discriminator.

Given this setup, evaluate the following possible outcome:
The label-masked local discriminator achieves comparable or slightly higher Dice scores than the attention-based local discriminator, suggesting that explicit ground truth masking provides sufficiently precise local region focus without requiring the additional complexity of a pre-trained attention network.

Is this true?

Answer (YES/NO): NO